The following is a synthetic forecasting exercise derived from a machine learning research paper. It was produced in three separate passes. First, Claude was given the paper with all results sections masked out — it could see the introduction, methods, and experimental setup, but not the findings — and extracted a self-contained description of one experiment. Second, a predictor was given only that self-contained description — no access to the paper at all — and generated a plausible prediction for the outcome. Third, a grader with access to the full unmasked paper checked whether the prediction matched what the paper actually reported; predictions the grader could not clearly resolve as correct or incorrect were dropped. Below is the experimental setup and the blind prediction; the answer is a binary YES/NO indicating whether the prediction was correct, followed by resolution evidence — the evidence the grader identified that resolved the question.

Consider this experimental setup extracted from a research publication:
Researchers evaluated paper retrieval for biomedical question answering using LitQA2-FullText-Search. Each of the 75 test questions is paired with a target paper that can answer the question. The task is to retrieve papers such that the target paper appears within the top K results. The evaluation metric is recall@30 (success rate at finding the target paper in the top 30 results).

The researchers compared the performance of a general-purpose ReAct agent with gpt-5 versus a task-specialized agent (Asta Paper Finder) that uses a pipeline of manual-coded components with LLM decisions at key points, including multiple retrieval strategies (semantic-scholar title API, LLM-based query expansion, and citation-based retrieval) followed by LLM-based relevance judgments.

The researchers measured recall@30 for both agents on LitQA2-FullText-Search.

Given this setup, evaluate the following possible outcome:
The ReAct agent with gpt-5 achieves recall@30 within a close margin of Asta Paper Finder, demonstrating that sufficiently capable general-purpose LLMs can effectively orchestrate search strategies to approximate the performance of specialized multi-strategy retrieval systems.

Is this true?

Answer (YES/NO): NO